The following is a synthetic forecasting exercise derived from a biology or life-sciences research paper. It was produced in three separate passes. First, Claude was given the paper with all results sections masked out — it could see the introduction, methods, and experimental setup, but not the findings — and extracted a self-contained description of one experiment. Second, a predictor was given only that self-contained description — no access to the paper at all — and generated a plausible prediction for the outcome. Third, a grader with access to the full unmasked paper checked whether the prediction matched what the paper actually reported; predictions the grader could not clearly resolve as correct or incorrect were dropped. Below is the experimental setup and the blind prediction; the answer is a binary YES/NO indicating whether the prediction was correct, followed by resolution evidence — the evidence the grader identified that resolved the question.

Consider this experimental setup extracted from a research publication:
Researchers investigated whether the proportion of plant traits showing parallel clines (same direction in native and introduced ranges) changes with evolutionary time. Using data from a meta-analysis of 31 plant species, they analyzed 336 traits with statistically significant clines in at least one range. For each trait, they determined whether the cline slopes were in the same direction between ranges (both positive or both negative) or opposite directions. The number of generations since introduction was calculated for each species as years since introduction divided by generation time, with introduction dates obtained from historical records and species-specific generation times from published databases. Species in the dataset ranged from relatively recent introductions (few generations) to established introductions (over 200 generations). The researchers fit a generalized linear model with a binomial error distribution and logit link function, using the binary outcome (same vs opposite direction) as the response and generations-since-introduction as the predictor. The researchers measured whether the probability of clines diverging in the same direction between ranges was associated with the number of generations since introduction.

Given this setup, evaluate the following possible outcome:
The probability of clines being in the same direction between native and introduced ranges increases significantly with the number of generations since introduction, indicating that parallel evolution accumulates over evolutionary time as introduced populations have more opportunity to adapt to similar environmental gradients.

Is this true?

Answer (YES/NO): YES